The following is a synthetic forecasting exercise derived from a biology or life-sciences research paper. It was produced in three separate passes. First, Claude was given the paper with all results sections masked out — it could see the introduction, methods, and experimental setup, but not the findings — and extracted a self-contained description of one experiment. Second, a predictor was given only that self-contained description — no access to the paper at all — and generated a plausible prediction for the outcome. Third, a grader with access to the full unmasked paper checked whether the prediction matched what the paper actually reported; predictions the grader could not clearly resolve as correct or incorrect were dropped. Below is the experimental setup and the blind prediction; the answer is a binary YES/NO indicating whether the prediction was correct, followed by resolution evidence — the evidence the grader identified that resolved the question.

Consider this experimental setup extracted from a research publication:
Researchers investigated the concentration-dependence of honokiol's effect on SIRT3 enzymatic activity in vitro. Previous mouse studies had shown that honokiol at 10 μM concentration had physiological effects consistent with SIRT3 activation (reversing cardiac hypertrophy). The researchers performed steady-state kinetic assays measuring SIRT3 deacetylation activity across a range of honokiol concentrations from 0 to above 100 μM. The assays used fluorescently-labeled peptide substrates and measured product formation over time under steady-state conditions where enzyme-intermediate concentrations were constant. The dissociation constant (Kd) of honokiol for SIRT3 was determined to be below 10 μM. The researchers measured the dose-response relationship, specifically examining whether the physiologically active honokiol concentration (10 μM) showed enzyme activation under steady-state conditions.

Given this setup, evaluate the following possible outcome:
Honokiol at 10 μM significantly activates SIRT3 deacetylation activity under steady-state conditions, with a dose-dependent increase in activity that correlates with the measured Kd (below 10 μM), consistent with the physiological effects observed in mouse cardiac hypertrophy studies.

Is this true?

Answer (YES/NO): NO